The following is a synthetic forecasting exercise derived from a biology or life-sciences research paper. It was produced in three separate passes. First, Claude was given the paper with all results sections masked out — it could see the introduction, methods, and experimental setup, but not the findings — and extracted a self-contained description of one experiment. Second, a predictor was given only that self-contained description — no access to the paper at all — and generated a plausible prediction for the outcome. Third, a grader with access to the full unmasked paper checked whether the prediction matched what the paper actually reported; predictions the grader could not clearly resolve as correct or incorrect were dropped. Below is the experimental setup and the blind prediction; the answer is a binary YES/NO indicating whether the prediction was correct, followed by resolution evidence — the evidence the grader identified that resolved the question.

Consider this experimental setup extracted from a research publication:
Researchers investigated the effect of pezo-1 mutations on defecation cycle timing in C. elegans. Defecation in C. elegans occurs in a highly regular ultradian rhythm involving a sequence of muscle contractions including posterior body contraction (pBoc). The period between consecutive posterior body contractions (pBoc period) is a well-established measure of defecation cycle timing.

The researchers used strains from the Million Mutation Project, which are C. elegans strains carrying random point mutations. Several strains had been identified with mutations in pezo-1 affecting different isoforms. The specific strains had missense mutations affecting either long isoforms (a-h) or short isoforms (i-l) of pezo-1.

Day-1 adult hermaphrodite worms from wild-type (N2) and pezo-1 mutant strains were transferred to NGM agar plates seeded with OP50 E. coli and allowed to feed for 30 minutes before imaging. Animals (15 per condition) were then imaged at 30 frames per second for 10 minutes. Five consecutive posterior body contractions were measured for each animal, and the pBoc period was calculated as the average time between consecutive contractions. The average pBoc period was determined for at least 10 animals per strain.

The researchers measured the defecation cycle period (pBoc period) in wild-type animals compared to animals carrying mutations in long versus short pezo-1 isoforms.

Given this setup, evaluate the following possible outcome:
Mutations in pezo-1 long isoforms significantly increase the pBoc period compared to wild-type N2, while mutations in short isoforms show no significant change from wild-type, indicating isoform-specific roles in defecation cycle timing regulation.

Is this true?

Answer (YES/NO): NO